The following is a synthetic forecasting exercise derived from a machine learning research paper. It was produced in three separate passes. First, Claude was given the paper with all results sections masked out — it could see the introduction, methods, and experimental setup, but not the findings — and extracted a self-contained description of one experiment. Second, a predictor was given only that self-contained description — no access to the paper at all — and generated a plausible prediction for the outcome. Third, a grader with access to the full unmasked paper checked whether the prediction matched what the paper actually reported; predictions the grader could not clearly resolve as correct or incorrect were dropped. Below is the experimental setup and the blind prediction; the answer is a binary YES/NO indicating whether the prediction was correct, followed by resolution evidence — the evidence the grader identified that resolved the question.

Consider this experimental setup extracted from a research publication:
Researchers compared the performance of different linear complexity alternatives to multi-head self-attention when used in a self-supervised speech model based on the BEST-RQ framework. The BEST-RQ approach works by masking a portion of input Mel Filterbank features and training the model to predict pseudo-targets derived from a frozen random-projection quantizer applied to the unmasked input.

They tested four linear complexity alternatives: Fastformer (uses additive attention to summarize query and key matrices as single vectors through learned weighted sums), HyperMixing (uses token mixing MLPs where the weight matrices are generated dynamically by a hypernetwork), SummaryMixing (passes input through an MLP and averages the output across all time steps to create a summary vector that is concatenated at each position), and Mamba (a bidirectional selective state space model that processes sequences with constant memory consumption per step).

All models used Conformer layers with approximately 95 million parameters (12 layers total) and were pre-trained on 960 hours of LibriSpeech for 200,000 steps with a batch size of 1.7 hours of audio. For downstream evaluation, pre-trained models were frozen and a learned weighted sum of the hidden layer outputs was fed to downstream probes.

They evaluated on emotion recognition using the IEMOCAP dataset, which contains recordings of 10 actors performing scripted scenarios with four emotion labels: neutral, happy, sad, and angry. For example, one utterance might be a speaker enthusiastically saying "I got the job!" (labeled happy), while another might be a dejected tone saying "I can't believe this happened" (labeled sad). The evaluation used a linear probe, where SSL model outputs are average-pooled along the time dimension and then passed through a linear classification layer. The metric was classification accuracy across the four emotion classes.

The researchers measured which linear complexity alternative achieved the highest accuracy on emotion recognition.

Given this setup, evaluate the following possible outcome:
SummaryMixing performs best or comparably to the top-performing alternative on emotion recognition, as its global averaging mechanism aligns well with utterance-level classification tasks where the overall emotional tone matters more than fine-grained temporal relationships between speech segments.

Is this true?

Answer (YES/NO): NO